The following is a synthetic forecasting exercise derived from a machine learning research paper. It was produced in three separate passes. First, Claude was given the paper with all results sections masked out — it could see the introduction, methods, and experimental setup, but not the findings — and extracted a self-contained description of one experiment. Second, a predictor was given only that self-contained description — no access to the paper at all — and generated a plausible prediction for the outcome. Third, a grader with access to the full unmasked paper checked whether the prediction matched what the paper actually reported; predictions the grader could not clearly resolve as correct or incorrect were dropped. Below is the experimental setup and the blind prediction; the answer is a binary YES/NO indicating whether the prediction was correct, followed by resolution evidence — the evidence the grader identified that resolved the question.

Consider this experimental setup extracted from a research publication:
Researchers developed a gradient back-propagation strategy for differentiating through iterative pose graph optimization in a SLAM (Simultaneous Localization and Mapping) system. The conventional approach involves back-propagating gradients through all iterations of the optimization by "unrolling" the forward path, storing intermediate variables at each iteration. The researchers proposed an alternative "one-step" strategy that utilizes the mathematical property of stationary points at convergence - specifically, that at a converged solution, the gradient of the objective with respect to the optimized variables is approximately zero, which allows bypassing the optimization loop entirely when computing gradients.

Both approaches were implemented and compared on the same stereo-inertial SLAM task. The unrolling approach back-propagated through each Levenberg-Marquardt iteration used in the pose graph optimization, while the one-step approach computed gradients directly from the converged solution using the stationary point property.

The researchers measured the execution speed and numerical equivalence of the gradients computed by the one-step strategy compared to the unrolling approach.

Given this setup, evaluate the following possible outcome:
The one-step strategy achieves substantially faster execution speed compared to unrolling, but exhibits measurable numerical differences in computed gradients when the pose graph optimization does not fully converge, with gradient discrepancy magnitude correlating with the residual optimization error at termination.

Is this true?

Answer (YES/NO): NO